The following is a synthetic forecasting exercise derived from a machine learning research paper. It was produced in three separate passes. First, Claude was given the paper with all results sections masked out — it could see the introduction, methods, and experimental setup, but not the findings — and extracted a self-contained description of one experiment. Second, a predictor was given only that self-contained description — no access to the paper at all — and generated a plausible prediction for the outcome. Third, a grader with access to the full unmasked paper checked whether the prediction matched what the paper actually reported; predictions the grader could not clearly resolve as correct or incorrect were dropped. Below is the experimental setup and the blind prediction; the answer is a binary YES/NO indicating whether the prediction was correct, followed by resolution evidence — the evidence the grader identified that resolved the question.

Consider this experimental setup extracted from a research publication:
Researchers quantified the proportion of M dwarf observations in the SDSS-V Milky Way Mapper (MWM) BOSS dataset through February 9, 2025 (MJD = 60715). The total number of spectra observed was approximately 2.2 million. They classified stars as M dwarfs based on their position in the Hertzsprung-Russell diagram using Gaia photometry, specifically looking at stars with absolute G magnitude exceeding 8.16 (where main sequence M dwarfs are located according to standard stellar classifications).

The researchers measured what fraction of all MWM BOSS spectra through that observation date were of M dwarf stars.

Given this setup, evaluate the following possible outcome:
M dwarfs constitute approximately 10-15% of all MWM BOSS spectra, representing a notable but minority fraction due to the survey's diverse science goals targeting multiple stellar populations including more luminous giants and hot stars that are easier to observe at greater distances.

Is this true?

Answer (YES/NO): NO